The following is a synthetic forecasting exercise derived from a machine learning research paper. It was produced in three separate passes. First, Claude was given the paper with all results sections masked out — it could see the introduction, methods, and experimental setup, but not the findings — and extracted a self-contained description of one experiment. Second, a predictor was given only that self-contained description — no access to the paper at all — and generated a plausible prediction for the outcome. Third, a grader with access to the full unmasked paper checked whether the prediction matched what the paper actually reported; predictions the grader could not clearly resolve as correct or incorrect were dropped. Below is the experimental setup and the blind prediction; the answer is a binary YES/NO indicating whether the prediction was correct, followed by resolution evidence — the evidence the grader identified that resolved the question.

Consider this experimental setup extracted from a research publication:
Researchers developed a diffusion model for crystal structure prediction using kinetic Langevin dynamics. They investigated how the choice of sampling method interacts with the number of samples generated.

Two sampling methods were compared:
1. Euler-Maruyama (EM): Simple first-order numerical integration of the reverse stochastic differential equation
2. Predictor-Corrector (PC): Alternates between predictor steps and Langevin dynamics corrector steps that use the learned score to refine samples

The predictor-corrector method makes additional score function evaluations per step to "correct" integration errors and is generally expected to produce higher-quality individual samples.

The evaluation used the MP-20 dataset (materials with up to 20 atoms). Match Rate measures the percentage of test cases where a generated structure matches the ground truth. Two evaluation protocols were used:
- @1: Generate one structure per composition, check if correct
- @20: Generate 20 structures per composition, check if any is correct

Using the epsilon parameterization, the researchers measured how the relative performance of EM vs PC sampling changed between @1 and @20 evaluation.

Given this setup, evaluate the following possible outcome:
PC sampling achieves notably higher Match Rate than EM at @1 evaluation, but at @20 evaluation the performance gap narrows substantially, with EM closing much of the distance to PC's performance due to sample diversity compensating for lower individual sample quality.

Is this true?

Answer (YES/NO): NO